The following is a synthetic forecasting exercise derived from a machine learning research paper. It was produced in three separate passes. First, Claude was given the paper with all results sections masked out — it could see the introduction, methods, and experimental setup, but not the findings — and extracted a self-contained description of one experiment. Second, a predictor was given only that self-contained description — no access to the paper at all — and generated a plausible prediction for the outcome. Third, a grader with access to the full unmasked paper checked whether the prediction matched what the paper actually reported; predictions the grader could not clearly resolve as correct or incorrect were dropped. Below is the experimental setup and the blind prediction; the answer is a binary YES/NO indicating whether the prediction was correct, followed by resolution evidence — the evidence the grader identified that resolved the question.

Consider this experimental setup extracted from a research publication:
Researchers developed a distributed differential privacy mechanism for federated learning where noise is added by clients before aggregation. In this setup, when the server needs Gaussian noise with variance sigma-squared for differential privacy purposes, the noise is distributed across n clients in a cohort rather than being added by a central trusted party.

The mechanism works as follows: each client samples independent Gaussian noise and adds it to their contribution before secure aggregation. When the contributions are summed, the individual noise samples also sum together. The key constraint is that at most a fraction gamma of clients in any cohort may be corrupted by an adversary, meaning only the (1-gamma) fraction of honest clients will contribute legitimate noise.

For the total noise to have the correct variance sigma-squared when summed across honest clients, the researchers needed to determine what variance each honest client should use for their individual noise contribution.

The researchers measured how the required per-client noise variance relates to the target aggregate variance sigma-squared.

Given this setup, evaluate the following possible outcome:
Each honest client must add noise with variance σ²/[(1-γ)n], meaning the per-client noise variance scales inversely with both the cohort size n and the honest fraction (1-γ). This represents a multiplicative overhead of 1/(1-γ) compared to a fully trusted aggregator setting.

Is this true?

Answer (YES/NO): YES